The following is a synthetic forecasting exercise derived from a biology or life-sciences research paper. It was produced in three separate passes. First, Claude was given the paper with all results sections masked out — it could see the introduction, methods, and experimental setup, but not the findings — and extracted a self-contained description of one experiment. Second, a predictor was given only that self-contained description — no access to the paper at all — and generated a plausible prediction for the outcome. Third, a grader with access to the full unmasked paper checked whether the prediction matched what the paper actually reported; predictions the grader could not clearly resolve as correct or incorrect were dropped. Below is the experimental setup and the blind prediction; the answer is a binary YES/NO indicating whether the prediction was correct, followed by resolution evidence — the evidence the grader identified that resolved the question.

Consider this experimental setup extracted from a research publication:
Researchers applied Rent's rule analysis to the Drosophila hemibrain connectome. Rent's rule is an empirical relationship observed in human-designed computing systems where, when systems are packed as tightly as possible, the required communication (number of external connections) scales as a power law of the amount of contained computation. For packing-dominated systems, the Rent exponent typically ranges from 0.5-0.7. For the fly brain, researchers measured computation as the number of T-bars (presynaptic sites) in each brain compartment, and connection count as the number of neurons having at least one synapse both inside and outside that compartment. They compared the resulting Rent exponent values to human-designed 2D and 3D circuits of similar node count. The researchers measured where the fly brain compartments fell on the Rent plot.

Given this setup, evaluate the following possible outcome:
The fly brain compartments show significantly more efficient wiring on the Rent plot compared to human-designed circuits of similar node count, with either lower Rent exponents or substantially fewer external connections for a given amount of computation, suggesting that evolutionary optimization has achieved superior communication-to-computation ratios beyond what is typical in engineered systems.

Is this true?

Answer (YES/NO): NO